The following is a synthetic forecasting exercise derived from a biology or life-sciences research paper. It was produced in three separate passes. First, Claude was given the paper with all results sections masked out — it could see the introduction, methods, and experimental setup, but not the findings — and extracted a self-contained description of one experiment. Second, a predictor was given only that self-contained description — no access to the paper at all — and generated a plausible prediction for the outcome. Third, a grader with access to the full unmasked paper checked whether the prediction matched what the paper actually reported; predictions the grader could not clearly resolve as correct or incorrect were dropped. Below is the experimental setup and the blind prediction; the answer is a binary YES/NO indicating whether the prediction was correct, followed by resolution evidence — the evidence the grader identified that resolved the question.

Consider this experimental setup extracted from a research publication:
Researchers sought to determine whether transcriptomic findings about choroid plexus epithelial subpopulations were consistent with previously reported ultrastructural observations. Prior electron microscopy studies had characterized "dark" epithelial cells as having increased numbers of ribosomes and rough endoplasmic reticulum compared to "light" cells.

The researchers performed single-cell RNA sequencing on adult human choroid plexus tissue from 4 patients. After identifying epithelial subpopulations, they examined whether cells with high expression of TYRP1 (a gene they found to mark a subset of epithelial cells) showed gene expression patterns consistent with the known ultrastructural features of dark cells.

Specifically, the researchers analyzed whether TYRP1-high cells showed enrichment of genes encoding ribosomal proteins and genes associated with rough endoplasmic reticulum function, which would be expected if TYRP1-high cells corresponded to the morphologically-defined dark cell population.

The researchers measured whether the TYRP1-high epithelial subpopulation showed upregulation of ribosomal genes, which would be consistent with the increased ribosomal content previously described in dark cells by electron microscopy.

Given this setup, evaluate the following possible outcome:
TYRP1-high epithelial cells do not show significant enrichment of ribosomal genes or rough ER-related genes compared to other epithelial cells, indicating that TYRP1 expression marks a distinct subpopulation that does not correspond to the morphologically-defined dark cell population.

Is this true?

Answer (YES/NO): NO